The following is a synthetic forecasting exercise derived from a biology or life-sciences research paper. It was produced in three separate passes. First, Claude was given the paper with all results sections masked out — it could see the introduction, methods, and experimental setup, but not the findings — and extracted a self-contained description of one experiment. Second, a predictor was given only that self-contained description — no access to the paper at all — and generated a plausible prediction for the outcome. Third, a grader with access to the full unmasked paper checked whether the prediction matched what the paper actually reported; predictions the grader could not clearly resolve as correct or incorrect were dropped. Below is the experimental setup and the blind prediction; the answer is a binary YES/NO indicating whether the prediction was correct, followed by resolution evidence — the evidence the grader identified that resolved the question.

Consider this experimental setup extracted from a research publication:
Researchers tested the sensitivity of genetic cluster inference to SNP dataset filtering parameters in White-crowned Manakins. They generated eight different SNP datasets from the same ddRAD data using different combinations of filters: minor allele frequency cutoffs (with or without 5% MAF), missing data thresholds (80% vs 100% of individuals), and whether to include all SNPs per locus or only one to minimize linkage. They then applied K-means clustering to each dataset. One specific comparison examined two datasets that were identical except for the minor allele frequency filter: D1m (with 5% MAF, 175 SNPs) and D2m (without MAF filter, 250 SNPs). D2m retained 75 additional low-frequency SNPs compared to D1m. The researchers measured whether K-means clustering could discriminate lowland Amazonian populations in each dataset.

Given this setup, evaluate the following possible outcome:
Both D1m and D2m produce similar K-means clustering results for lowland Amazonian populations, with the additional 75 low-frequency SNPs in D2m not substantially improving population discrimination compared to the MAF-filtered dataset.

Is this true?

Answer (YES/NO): NO